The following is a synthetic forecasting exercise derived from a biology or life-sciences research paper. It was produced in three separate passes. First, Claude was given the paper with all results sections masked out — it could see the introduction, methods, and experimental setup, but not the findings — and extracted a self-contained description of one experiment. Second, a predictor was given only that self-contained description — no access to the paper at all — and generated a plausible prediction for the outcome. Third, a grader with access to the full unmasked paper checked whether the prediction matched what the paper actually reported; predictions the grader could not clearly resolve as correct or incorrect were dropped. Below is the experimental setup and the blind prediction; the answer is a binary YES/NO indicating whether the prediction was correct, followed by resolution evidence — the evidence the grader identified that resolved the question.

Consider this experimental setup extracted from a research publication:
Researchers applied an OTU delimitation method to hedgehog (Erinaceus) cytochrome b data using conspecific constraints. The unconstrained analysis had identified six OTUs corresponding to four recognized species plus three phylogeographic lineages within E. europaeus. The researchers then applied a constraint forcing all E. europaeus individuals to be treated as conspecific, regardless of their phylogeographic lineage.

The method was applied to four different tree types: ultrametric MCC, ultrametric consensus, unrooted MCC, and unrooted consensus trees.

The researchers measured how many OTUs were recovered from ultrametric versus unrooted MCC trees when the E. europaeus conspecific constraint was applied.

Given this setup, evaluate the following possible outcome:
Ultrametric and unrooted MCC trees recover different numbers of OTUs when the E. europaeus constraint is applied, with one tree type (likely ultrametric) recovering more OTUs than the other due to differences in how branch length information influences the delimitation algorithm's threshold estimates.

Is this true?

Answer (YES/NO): YES